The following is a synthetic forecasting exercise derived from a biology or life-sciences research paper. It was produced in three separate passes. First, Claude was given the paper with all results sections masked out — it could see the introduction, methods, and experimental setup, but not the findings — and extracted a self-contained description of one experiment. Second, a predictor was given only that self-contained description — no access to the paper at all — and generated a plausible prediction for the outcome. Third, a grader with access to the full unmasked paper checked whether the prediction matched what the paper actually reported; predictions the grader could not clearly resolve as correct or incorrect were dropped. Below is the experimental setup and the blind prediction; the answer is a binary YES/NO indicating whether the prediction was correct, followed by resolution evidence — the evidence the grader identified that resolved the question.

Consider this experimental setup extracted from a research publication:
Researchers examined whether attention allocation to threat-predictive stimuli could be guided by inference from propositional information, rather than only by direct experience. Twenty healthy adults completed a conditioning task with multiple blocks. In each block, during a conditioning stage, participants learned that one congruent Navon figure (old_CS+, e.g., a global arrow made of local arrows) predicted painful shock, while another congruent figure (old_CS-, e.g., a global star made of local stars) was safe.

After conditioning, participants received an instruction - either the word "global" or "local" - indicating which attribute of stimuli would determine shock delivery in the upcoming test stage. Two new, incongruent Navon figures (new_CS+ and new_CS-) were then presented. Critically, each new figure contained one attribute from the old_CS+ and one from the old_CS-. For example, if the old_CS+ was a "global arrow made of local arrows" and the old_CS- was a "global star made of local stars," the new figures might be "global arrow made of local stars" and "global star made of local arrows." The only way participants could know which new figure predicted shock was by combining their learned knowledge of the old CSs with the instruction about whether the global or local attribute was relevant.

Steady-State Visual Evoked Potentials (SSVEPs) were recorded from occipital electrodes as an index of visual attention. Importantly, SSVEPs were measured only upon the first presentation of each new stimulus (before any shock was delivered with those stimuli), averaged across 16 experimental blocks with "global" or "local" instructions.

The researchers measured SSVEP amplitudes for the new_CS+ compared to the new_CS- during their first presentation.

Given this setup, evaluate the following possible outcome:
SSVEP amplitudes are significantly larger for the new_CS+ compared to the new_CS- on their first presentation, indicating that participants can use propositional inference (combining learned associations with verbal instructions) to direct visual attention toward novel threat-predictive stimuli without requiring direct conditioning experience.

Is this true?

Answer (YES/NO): YES